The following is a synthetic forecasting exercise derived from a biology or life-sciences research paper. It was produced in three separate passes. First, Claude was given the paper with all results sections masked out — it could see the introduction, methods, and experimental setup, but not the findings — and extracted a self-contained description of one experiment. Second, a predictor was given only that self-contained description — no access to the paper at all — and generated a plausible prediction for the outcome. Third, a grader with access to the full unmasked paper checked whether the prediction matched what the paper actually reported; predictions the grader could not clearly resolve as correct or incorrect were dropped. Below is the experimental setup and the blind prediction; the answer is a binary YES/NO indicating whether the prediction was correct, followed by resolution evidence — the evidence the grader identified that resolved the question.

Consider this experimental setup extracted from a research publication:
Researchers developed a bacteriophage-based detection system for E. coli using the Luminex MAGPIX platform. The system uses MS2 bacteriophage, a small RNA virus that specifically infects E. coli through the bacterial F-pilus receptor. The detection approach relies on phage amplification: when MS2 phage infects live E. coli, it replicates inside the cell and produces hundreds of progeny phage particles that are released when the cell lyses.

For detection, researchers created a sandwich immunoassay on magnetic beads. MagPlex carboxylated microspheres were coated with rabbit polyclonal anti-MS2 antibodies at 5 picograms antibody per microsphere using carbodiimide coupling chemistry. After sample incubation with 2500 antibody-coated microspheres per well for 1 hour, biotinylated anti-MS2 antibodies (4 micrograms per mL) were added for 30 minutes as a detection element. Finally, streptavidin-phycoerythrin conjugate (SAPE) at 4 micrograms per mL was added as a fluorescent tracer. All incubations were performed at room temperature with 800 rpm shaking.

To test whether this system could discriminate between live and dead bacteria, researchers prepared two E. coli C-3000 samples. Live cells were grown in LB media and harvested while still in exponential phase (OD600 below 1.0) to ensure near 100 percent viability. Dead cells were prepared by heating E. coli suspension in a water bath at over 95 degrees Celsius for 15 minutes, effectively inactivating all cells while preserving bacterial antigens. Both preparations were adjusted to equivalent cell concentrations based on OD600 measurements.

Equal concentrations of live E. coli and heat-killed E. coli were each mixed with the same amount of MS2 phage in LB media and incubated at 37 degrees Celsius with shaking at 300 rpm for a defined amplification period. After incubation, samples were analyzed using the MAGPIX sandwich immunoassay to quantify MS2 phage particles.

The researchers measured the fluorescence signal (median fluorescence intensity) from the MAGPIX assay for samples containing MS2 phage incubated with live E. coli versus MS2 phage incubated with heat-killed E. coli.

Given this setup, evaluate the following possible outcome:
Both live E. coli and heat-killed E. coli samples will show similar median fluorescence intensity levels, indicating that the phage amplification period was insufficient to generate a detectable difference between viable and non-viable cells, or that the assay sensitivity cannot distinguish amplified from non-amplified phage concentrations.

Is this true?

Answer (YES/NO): NO